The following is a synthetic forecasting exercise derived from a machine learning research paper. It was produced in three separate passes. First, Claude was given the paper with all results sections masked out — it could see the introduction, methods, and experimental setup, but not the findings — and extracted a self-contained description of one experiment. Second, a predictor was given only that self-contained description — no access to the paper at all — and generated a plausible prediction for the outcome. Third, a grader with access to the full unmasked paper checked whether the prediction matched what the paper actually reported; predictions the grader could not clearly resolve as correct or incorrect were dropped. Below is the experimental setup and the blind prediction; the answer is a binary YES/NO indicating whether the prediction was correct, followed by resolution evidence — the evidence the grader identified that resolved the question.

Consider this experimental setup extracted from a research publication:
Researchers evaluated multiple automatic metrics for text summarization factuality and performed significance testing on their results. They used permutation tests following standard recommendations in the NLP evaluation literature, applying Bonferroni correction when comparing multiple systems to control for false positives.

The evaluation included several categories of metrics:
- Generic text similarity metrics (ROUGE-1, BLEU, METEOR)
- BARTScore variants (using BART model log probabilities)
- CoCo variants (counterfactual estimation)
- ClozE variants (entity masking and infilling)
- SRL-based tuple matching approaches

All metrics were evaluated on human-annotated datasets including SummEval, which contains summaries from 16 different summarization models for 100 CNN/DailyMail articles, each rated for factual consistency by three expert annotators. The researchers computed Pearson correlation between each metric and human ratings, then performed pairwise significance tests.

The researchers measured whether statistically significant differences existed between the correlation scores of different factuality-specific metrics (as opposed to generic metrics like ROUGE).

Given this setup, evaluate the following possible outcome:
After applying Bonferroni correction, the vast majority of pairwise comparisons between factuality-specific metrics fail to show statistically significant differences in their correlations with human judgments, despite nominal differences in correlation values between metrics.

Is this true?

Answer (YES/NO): YES